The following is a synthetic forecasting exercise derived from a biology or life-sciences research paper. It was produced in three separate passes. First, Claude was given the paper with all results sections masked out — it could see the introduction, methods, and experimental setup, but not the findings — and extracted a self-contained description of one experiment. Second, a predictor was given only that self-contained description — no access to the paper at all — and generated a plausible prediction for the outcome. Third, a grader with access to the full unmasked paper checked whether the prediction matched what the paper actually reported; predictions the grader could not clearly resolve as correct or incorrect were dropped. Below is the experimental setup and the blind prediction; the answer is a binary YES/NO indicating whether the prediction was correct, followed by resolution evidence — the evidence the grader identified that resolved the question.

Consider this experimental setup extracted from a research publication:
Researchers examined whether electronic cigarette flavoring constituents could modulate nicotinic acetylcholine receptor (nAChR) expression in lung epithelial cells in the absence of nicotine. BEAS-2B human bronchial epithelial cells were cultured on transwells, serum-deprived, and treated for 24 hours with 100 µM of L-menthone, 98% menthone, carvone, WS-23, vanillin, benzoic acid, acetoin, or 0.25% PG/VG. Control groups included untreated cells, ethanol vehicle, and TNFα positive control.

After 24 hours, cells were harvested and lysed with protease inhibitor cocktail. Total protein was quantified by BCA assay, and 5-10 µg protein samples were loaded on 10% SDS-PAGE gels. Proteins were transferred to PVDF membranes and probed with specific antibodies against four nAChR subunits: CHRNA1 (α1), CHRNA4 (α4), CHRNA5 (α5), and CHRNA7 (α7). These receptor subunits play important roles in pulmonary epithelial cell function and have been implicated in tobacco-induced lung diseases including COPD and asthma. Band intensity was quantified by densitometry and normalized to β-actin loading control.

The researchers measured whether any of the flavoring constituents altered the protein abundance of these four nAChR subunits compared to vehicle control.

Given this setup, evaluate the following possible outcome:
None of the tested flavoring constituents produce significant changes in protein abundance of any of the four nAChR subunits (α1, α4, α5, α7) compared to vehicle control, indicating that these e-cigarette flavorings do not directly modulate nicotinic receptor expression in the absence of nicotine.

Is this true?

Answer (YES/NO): NO